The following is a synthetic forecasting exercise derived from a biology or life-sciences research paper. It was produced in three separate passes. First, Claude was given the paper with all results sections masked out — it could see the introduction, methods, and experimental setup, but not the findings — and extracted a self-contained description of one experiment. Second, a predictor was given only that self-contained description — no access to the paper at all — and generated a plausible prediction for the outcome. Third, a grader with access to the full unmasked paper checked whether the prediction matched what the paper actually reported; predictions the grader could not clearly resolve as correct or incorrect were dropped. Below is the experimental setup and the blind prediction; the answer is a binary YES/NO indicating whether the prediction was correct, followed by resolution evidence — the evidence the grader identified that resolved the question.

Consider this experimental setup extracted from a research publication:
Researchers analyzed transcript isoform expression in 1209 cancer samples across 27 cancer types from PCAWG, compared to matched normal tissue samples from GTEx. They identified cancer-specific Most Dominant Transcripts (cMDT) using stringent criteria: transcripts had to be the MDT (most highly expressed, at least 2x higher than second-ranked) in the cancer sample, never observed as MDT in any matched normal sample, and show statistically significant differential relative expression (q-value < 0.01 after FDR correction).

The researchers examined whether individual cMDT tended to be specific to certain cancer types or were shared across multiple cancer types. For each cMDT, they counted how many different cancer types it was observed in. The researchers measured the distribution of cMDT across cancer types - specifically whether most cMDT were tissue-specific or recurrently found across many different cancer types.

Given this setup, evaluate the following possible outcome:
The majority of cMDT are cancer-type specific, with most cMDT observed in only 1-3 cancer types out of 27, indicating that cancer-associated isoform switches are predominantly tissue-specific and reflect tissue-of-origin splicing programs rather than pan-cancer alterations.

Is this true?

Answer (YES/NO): NO